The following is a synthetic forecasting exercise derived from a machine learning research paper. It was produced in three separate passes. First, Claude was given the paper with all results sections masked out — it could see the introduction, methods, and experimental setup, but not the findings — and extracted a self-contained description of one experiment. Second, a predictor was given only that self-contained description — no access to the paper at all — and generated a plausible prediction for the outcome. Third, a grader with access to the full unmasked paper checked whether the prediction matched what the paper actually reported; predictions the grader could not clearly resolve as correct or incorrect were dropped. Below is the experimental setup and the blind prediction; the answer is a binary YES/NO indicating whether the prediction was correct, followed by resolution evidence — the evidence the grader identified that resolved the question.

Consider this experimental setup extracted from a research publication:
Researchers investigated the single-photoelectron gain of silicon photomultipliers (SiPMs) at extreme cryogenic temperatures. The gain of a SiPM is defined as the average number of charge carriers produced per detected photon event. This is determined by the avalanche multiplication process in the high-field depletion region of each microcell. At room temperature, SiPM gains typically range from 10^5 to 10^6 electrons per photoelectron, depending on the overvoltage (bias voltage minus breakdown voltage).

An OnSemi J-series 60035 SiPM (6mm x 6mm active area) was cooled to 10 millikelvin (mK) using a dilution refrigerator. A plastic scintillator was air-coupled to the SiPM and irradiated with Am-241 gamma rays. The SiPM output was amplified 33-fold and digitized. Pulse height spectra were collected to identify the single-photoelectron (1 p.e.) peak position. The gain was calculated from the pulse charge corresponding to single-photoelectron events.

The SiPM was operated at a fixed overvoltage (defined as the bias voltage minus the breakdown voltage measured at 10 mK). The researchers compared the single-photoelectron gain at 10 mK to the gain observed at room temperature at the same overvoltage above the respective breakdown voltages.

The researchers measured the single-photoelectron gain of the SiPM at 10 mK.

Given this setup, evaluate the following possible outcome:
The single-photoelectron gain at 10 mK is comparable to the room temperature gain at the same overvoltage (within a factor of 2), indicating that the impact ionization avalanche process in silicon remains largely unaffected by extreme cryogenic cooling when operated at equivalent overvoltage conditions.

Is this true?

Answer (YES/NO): NO